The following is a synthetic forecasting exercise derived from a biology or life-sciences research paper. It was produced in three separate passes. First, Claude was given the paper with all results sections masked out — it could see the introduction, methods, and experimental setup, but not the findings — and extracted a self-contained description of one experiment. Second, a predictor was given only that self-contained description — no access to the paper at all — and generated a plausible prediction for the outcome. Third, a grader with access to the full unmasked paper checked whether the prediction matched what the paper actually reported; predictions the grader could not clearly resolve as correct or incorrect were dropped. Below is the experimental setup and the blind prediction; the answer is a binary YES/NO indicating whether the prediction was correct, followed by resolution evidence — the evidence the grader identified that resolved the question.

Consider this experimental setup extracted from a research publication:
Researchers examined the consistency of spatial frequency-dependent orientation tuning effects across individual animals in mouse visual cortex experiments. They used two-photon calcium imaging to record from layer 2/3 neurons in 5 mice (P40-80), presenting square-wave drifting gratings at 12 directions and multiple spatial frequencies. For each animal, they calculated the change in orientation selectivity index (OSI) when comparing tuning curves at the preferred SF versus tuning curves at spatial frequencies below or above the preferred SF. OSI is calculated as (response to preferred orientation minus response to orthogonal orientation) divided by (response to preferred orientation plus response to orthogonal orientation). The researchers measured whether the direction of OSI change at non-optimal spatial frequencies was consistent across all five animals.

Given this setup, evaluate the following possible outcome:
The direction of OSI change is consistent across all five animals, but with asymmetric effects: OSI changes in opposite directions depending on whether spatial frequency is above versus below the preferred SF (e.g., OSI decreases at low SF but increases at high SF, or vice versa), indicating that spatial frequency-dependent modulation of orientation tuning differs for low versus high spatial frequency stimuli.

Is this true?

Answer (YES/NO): NO